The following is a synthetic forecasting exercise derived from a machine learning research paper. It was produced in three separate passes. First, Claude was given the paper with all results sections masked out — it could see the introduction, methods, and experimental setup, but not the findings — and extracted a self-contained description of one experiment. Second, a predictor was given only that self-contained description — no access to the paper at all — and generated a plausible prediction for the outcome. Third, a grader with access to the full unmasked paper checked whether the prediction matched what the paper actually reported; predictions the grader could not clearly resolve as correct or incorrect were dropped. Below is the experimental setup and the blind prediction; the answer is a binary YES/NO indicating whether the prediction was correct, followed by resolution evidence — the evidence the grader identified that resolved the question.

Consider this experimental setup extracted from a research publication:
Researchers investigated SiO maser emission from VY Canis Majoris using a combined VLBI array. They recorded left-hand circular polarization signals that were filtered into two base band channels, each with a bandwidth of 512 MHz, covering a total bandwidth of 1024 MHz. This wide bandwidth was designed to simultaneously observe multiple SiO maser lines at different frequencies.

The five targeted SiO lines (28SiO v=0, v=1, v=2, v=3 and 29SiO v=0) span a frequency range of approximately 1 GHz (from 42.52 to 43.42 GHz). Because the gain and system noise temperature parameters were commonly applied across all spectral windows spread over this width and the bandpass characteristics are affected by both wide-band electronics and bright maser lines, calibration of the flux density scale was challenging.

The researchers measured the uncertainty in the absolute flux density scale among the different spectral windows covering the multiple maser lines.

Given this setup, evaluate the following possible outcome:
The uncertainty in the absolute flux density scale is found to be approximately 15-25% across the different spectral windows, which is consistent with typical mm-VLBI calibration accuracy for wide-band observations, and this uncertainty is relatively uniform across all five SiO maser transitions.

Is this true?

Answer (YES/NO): NO